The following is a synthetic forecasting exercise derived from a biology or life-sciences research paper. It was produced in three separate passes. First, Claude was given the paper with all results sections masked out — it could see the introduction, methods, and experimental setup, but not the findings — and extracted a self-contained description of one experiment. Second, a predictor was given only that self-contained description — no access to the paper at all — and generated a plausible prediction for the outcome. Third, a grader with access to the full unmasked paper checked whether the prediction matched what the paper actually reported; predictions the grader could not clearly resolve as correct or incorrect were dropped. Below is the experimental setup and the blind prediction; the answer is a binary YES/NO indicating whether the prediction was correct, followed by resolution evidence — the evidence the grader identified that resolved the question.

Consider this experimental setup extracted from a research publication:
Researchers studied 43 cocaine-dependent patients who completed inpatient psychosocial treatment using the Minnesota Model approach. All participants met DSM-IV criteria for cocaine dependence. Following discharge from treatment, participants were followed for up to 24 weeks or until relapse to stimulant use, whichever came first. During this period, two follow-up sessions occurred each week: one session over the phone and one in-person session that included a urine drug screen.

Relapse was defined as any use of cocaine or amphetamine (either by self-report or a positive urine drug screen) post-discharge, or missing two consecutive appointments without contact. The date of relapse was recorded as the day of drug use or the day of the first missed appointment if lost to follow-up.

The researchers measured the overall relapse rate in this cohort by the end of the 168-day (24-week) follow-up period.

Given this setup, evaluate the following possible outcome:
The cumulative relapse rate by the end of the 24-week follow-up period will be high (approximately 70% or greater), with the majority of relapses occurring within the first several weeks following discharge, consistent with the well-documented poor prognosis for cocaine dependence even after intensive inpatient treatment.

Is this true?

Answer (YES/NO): YES